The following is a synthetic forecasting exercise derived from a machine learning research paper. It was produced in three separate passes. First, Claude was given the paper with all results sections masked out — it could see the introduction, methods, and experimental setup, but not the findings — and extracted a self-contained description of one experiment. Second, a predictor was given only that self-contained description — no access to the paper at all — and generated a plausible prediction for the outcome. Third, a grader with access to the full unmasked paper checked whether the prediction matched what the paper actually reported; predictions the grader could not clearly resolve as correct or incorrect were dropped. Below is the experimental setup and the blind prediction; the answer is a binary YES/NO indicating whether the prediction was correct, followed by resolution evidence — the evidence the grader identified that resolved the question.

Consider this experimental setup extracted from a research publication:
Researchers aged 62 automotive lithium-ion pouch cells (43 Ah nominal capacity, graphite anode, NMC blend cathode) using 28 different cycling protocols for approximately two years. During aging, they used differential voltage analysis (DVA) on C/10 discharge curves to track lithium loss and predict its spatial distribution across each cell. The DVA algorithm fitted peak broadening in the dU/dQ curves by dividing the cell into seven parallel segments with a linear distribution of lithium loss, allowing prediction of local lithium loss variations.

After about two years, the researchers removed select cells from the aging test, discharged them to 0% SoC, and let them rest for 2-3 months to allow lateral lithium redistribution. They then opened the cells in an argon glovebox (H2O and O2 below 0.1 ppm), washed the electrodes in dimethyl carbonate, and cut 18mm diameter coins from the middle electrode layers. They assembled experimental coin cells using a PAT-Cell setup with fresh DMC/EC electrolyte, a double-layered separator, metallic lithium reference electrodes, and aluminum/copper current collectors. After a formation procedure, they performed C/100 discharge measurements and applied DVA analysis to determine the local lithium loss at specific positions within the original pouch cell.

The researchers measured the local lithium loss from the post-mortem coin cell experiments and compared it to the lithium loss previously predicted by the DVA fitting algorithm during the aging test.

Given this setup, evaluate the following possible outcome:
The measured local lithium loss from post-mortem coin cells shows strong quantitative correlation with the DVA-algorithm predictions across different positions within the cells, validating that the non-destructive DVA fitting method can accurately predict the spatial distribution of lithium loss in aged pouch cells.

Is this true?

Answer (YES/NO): NO